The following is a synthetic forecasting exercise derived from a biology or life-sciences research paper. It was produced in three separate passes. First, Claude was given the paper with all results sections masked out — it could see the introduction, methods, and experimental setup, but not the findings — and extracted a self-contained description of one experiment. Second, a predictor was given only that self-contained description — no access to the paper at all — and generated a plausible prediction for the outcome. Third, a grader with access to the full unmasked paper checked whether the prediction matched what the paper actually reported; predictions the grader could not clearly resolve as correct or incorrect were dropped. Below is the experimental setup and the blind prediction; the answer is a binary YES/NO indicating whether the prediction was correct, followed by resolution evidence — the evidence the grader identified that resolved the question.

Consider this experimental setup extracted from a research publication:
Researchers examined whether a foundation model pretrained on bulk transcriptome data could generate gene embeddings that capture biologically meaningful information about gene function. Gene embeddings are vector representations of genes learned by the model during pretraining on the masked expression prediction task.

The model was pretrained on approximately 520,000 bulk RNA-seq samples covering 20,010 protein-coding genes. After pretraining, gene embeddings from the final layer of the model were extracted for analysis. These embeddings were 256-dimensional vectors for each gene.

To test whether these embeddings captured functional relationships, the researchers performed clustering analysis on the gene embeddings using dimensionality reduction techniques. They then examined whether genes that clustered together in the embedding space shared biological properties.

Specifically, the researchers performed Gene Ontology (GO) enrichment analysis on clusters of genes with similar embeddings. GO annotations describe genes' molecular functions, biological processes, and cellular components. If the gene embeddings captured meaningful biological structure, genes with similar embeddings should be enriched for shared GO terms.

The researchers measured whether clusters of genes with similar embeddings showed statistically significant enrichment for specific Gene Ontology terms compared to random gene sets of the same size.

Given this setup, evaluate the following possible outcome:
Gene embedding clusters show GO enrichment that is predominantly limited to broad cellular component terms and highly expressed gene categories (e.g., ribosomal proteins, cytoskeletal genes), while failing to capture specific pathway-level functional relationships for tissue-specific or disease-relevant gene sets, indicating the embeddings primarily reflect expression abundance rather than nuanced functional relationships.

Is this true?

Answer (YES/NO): NO